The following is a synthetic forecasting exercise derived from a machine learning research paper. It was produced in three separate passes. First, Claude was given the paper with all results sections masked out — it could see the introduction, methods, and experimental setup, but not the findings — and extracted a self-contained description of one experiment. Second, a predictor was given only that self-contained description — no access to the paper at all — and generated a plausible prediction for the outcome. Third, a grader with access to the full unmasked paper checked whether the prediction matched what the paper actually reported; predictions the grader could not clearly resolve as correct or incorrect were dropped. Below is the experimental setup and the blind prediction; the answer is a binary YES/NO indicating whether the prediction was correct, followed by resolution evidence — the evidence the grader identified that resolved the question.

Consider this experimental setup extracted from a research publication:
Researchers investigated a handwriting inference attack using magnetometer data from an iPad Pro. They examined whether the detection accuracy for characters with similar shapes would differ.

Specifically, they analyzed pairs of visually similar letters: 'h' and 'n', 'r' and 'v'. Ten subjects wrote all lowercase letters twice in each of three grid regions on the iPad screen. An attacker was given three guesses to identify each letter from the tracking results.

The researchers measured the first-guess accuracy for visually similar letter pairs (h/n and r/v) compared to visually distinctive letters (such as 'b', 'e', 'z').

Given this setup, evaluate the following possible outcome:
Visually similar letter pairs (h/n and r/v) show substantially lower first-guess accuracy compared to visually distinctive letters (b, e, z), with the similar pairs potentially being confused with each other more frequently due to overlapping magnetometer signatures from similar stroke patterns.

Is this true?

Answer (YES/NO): YES